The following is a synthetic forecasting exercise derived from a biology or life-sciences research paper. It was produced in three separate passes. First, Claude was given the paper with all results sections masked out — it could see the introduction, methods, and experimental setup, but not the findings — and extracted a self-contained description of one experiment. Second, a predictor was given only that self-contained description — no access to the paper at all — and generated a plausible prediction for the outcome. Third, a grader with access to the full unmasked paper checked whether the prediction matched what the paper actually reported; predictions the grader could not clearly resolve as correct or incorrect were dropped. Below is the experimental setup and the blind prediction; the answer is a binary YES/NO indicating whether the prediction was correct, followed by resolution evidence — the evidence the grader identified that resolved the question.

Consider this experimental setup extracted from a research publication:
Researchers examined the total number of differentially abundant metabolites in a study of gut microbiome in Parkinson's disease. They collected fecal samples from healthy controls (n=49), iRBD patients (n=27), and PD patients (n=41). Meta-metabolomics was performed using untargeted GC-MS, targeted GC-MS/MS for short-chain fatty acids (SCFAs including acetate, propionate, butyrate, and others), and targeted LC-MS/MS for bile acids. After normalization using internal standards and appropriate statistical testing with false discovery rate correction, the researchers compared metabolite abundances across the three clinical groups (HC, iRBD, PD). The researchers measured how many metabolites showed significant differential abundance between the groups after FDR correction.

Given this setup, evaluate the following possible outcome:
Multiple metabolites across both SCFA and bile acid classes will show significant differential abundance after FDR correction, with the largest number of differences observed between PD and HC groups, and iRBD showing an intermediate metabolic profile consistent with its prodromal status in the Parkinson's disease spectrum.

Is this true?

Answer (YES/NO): NO